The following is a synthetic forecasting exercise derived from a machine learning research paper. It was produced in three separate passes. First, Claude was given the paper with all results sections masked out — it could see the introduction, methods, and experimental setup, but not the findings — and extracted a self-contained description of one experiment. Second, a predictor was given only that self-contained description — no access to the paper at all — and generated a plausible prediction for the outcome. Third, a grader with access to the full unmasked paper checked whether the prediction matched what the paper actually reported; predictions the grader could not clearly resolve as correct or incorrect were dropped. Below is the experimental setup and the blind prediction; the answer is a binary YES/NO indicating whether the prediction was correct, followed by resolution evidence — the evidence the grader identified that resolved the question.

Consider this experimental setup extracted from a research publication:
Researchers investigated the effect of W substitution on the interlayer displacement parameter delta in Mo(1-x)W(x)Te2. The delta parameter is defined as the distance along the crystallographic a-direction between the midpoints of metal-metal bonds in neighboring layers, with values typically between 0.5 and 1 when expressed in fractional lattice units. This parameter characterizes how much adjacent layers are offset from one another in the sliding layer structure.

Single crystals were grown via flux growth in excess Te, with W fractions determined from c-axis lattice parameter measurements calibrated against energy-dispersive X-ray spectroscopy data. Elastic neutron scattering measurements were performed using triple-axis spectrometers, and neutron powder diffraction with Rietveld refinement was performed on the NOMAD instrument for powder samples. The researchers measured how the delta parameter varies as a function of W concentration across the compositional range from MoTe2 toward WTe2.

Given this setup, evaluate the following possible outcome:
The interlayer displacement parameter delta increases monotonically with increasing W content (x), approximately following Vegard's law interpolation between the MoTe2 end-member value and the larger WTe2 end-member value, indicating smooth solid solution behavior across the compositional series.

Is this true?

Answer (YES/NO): NO